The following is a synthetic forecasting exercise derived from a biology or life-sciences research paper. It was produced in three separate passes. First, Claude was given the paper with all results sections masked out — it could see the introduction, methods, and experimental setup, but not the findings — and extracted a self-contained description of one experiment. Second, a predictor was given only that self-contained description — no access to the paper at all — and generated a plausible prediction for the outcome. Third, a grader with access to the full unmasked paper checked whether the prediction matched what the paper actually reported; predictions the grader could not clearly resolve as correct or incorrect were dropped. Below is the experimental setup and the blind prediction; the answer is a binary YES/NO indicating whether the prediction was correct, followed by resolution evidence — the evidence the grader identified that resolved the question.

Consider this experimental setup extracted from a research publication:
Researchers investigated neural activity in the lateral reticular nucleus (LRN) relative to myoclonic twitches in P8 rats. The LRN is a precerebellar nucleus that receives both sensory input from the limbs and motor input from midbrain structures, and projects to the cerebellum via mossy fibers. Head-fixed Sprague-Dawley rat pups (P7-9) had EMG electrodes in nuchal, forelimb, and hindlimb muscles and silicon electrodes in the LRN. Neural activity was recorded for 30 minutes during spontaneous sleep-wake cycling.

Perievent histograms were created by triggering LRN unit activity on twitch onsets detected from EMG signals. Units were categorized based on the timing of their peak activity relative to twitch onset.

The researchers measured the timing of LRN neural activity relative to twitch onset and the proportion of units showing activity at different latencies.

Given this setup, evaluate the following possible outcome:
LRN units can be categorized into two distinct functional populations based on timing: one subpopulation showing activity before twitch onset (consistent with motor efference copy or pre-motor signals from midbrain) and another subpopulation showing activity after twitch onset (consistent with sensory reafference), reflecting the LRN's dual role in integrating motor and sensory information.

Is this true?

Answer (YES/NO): NO